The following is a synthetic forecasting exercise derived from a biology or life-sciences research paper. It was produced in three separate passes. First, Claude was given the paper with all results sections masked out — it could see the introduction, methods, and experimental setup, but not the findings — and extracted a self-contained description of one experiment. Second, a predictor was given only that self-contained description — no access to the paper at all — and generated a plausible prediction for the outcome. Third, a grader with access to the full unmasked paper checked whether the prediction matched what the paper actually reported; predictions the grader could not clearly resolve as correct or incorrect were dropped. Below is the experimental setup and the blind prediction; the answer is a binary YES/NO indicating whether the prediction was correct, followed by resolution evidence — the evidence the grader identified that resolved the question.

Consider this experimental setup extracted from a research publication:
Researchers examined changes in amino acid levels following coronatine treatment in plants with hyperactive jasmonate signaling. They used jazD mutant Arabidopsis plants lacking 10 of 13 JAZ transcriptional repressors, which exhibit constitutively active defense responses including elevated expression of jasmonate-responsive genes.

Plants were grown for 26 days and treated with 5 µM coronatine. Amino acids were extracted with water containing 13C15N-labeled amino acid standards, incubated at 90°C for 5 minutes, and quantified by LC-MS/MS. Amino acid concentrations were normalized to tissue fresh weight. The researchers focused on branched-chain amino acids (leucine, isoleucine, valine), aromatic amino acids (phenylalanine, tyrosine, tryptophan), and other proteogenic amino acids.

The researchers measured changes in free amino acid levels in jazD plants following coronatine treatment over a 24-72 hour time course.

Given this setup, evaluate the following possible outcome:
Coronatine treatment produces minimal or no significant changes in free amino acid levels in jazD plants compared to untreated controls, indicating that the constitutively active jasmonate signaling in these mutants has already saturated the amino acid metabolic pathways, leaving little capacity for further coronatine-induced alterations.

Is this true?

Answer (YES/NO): NO